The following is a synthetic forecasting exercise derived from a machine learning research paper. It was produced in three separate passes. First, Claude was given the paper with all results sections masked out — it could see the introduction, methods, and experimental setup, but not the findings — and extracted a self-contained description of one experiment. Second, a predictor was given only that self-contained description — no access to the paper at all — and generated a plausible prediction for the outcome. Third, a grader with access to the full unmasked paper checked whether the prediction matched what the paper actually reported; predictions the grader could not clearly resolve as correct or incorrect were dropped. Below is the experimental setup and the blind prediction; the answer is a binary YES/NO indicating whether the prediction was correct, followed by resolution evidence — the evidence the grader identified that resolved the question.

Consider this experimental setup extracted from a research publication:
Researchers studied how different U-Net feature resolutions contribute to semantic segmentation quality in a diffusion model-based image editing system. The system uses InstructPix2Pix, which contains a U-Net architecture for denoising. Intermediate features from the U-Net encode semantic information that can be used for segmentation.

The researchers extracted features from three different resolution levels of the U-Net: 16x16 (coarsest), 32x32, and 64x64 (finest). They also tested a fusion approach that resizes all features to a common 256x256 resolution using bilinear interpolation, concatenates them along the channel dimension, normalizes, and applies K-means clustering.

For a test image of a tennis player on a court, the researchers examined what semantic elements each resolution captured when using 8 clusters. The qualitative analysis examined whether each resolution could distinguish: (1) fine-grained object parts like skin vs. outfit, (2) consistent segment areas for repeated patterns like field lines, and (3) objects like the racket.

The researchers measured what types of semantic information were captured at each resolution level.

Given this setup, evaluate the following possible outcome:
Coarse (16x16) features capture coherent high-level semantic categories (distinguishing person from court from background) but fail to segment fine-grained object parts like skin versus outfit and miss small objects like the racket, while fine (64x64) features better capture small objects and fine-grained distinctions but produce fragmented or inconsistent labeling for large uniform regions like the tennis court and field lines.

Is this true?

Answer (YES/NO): NO